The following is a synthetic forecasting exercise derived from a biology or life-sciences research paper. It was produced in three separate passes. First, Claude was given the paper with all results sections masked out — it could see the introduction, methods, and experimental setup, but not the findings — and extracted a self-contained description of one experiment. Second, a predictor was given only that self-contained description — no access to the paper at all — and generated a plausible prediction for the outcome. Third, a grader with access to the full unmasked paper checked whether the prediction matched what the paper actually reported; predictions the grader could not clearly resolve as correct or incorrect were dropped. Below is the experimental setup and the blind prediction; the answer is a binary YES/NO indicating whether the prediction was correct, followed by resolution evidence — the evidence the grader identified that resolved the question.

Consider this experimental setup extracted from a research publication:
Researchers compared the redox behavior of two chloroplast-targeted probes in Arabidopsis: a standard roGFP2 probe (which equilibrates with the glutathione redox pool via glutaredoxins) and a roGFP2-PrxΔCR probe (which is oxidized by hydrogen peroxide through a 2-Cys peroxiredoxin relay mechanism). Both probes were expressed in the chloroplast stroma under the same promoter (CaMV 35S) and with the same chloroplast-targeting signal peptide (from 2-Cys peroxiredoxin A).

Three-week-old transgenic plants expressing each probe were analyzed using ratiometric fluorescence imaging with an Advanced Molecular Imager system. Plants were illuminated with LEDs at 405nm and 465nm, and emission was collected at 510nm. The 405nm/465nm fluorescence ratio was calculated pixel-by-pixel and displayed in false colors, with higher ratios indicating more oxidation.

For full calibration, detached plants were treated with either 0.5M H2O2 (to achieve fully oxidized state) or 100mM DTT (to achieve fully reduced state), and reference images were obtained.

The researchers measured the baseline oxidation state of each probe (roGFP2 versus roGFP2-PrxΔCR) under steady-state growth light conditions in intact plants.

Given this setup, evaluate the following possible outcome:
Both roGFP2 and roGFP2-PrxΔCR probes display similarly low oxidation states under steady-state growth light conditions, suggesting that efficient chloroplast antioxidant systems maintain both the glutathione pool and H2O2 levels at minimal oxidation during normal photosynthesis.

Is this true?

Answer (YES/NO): NO